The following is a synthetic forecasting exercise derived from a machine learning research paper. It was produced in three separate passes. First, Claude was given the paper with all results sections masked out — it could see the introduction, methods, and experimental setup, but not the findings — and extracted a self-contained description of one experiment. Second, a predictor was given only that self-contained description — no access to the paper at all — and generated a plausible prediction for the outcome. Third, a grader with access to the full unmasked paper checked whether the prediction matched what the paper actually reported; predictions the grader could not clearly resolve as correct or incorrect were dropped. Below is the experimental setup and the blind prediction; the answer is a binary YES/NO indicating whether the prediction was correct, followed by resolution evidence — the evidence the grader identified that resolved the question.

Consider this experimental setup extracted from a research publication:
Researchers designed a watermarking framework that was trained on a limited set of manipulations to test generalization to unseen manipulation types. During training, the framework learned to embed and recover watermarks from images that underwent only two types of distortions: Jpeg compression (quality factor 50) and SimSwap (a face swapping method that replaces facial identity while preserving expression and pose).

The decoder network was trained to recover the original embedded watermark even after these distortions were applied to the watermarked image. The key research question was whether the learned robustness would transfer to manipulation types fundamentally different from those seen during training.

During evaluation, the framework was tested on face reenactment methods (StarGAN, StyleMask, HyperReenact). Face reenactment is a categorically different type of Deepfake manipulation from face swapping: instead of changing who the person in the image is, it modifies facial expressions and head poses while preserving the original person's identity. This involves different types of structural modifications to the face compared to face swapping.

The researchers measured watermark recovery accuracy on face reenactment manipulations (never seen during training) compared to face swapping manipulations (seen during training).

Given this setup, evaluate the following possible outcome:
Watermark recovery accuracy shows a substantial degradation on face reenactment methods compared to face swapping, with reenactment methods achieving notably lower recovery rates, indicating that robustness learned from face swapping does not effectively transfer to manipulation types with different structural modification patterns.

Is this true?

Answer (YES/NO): YES